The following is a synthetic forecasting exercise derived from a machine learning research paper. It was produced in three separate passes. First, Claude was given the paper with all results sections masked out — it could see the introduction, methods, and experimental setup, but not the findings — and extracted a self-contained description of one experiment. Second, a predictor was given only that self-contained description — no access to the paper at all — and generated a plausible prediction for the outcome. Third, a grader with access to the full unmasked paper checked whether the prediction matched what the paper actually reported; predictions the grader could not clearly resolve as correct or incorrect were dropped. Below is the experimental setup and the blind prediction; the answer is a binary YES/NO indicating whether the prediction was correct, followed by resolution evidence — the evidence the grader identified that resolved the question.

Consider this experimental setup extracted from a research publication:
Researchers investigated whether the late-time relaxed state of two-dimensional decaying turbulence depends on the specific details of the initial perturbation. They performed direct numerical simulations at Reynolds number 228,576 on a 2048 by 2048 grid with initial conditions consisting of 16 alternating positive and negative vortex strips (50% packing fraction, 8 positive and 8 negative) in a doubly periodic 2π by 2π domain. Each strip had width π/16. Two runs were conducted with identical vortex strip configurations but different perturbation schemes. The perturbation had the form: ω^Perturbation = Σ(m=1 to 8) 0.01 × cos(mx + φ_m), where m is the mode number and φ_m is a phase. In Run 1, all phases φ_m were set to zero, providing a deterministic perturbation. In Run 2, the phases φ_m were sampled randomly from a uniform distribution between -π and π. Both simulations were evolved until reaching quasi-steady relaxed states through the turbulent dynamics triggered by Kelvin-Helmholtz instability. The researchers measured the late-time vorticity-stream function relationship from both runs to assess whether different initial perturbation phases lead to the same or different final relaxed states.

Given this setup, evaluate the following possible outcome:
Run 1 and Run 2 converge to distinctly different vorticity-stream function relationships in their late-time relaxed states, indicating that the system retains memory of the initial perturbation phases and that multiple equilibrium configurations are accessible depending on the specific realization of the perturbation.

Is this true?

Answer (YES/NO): NO